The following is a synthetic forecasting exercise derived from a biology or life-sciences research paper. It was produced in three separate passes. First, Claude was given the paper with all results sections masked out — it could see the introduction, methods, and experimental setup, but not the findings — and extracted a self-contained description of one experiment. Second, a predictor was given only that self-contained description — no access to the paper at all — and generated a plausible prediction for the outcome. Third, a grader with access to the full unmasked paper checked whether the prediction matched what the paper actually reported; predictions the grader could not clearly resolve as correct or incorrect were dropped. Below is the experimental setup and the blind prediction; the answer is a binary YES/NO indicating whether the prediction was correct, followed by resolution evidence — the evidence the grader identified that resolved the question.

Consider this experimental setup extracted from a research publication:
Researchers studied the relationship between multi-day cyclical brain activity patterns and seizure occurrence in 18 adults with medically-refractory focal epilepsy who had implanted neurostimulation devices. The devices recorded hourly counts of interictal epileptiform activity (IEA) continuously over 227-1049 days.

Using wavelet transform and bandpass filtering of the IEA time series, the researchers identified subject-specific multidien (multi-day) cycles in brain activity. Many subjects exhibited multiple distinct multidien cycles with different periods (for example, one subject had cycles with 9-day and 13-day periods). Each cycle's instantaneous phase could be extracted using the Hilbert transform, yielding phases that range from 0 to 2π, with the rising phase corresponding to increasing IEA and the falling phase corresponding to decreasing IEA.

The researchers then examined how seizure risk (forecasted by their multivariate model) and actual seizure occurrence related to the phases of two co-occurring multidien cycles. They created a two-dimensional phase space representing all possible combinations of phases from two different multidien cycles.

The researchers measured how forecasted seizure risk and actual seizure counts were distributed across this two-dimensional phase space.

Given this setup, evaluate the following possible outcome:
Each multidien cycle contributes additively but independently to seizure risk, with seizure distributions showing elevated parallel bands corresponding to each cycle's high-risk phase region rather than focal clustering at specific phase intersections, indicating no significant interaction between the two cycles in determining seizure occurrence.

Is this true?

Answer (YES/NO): NO